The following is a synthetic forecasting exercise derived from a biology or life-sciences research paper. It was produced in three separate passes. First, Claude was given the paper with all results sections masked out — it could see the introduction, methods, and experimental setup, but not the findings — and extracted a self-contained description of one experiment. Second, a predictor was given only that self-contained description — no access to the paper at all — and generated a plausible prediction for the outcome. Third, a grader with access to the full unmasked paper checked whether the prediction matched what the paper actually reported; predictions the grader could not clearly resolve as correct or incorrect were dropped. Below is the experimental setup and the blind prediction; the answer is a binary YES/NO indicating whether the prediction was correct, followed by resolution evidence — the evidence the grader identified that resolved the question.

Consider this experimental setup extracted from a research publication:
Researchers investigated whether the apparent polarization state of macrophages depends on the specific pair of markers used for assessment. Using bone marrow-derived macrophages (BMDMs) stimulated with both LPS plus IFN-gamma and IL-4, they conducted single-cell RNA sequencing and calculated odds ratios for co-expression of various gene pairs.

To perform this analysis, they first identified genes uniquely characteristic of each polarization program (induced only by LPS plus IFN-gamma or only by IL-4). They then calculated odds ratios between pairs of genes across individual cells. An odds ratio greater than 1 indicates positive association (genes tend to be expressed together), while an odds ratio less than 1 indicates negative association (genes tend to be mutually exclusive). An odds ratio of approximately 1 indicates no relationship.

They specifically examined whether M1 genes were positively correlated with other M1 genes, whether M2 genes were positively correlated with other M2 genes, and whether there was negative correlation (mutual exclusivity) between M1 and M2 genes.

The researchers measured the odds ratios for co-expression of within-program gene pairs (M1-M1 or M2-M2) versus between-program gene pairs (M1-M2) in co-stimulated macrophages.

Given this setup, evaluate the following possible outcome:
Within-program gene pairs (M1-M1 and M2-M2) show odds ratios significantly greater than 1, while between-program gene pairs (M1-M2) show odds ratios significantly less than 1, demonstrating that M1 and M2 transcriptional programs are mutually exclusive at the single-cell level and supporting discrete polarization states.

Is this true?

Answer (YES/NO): NO